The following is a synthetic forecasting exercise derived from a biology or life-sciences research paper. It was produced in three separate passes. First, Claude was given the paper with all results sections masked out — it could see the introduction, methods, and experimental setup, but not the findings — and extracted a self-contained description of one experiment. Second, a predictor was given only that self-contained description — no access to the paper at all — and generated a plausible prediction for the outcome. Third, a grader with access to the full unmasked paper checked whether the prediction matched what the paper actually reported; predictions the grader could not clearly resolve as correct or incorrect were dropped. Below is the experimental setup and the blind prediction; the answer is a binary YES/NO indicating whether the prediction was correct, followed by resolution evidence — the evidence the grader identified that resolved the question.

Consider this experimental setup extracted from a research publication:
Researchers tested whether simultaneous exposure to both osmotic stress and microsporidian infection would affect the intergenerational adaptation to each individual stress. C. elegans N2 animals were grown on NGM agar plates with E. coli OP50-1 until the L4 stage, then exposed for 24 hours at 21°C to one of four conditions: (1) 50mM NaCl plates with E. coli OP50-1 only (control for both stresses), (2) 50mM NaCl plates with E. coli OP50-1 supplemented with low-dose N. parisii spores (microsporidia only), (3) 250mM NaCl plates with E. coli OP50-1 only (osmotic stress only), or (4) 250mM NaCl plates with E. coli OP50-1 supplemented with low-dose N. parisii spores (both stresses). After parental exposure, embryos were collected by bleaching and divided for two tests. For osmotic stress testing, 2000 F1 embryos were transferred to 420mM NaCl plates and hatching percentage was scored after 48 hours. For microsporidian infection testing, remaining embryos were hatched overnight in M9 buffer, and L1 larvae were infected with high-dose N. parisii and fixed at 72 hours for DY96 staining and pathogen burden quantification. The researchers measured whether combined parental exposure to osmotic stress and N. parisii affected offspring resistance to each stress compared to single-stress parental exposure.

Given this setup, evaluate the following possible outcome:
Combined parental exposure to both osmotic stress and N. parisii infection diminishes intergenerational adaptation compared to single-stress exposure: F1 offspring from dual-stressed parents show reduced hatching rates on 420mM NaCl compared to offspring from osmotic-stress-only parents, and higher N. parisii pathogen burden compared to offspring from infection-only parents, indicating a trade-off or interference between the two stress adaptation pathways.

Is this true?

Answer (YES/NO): NO